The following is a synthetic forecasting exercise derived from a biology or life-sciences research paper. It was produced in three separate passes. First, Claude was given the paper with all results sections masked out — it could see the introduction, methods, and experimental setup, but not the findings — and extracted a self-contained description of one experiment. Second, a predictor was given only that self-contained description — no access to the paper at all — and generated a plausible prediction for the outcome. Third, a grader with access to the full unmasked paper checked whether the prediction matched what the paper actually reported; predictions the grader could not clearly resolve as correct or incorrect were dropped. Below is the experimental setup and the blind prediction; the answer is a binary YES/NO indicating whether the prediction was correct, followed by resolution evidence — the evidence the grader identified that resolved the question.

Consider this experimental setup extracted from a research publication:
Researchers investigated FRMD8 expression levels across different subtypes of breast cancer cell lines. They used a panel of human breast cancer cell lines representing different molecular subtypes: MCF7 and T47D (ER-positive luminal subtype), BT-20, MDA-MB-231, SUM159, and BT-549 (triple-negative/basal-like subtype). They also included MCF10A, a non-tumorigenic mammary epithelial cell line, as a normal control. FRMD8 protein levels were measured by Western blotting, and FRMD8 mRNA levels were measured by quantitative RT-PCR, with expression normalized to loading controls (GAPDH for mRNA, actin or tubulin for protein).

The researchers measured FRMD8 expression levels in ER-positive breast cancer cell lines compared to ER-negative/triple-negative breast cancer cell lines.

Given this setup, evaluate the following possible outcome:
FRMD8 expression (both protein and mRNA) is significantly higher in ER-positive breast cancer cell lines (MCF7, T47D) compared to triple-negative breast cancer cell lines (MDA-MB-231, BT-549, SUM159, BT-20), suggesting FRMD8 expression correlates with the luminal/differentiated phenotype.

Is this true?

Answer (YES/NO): YES